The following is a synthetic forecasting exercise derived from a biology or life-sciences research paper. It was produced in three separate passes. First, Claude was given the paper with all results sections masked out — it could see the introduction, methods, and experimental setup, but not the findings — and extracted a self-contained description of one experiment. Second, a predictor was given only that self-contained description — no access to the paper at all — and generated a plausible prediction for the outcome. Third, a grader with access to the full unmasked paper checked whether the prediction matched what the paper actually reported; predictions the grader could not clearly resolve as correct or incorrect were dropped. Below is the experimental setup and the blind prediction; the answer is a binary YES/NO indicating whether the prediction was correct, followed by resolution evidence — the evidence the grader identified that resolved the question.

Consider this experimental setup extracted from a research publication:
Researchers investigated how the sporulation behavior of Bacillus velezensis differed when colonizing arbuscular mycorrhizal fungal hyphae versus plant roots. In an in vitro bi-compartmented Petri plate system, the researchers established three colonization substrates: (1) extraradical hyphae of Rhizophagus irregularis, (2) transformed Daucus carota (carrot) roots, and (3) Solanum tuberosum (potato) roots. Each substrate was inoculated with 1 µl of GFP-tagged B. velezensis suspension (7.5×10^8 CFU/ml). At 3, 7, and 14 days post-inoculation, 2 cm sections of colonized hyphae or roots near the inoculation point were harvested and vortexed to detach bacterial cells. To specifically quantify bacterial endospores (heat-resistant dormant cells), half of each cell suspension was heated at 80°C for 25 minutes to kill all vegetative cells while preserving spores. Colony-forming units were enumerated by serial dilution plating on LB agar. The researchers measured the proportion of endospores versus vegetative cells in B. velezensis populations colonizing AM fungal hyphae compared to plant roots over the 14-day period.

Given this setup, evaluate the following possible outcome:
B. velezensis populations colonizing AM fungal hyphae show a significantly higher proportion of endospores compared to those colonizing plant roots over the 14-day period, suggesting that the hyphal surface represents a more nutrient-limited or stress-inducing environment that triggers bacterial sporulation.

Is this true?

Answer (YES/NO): NO